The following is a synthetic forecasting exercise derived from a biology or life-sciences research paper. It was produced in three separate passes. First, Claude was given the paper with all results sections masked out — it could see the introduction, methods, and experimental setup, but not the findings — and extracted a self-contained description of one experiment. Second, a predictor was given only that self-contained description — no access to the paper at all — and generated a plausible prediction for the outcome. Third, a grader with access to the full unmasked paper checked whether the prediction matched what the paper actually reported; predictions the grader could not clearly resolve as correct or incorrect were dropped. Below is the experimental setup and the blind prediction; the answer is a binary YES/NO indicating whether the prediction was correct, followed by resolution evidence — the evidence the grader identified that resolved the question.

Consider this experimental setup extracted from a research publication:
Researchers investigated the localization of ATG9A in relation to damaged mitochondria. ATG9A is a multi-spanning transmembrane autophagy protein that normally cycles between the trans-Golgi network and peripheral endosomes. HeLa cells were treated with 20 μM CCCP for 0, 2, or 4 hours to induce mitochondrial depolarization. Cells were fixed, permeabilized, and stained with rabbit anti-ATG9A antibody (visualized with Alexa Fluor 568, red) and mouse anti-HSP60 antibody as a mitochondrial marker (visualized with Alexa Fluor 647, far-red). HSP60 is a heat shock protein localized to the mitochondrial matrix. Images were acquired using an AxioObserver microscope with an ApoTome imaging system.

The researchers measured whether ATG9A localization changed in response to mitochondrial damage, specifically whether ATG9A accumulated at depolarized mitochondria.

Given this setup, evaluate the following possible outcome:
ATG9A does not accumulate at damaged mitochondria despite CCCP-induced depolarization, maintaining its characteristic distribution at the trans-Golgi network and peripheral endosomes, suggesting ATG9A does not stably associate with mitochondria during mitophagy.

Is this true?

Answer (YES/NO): YES